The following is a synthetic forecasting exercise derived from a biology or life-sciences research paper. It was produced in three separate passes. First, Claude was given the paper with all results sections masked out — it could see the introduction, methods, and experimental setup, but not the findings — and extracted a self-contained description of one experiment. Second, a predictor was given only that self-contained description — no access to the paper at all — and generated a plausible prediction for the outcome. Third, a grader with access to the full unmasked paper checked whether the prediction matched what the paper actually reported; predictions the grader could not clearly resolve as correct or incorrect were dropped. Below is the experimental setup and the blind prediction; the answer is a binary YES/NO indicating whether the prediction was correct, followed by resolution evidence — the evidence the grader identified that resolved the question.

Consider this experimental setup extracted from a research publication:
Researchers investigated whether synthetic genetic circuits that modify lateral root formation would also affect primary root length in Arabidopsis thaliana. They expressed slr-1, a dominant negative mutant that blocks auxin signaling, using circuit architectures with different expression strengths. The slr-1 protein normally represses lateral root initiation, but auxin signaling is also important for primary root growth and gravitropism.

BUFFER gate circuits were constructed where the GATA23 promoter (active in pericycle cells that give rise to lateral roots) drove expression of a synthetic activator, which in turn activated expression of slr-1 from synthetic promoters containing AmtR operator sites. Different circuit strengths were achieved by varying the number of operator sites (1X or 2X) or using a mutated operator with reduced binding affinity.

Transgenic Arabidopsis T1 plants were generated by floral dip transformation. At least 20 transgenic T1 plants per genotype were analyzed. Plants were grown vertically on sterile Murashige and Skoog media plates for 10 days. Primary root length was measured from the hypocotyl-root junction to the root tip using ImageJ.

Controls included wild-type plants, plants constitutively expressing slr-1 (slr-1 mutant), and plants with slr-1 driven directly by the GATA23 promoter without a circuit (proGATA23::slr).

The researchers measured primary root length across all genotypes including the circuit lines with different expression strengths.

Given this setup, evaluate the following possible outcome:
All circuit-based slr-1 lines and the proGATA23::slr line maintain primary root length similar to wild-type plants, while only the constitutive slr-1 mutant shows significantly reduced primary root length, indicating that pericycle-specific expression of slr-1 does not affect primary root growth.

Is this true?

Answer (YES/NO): YES